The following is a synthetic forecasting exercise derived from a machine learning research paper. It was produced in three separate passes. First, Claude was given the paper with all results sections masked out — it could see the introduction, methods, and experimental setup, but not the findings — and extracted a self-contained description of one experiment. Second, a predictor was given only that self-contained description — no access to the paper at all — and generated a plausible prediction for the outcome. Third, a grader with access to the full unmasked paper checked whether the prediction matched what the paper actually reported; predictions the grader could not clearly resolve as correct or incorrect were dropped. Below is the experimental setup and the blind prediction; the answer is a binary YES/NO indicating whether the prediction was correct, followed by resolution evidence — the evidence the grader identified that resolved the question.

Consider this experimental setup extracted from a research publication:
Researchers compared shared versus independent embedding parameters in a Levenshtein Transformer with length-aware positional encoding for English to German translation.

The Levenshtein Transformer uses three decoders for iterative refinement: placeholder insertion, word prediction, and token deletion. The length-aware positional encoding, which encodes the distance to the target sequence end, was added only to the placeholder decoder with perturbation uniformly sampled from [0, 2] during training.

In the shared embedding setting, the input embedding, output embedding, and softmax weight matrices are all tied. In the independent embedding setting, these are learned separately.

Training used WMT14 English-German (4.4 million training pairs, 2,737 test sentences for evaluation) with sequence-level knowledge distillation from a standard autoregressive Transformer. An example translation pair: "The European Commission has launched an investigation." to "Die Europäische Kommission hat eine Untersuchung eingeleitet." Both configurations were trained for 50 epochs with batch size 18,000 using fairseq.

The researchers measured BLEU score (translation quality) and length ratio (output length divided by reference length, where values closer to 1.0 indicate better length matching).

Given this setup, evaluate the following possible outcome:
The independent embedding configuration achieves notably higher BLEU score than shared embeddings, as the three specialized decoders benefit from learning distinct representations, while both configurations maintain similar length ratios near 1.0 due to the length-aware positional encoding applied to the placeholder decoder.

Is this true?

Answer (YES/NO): NO